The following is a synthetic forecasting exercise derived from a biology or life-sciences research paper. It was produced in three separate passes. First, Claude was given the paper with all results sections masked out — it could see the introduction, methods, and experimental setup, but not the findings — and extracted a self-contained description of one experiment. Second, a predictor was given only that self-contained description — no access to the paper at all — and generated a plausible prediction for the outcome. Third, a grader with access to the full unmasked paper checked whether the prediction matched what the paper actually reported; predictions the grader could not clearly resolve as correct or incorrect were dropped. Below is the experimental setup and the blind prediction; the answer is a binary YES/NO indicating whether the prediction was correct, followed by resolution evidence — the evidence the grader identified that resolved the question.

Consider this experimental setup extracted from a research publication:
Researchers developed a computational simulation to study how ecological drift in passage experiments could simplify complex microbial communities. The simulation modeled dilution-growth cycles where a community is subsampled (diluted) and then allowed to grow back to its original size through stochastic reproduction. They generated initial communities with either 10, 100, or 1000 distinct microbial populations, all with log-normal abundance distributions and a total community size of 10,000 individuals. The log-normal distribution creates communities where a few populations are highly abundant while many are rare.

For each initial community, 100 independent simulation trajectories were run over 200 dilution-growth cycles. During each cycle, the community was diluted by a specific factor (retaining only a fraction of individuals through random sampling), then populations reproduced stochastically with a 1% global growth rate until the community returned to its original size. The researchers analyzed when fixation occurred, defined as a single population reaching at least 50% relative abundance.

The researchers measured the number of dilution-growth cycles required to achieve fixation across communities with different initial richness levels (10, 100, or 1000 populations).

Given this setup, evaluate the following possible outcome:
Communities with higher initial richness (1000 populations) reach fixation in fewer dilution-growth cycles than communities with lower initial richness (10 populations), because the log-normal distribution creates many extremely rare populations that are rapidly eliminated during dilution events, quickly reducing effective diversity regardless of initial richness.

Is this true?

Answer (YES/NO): NO